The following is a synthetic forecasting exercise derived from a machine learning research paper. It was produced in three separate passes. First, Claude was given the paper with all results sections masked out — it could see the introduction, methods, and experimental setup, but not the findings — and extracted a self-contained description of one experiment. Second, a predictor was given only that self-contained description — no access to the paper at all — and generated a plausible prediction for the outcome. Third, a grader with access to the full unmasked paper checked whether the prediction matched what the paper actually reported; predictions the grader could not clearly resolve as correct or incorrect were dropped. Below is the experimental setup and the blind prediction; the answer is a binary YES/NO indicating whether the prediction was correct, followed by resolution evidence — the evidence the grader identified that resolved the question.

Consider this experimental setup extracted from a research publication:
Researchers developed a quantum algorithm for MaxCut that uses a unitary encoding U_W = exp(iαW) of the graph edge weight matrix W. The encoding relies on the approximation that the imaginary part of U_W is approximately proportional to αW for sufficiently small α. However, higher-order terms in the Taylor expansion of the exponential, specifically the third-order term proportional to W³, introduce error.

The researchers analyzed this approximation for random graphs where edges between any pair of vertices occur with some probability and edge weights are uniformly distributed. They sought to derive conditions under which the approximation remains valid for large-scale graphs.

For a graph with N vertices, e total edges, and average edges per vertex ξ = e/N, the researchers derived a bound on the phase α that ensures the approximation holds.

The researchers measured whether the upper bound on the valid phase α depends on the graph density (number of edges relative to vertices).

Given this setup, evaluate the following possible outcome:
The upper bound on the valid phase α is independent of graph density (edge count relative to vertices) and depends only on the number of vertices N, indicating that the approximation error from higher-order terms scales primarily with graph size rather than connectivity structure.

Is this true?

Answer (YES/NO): NO